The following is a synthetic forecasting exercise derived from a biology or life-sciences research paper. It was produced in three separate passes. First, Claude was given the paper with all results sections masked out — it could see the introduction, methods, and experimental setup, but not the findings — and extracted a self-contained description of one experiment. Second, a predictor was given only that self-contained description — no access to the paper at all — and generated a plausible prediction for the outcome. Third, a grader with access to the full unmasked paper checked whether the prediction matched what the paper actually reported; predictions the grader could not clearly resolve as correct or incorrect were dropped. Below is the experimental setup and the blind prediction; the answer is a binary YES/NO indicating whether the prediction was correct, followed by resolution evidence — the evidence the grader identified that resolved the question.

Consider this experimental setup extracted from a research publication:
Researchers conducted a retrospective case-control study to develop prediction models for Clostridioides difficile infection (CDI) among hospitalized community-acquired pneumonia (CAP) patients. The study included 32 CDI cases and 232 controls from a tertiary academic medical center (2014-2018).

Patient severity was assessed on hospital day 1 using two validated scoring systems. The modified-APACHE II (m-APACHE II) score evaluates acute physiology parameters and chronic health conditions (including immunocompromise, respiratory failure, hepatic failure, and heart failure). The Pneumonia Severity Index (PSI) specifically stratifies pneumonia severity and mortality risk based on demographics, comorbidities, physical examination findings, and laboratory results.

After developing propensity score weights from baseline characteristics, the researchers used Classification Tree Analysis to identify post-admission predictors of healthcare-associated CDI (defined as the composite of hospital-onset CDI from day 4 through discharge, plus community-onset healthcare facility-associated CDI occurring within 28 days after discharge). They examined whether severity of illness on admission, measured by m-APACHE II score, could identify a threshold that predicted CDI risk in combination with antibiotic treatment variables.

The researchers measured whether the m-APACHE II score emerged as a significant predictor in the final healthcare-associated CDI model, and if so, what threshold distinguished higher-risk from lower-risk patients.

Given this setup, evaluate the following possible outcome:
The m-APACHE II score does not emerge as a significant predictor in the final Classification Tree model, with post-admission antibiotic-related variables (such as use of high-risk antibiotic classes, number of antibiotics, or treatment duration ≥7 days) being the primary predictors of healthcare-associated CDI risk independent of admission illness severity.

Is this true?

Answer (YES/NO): NO